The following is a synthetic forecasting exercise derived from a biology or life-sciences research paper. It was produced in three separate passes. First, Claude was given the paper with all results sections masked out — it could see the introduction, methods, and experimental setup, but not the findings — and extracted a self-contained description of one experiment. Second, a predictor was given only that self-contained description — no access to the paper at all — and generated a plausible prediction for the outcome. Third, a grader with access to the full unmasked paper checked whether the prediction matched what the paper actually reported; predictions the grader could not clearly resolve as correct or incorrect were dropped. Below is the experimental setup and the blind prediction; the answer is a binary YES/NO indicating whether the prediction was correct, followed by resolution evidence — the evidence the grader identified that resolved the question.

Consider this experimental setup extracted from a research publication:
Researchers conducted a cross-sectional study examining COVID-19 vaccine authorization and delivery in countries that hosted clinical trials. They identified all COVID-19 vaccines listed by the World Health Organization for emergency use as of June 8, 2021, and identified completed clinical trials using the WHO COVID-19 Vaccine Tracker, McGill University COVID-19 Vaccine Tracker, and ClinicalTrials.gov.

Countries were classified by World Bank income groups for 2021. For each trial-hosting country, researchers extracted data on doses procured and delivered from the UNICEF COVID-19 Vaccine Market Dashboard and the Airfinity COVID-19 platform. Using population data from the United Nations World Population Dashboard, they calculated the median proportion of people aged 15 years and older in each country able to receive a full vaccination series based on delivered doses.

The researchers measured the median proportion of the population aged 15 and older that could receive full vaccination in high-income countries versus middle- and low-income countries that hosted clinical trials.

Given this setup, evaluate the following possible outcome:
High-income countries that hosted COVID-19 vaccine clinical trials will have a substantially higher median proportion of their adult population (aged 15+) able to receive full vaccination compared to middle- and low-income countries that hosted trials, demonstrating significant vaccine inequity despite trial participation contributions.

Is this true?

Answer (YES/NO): YES